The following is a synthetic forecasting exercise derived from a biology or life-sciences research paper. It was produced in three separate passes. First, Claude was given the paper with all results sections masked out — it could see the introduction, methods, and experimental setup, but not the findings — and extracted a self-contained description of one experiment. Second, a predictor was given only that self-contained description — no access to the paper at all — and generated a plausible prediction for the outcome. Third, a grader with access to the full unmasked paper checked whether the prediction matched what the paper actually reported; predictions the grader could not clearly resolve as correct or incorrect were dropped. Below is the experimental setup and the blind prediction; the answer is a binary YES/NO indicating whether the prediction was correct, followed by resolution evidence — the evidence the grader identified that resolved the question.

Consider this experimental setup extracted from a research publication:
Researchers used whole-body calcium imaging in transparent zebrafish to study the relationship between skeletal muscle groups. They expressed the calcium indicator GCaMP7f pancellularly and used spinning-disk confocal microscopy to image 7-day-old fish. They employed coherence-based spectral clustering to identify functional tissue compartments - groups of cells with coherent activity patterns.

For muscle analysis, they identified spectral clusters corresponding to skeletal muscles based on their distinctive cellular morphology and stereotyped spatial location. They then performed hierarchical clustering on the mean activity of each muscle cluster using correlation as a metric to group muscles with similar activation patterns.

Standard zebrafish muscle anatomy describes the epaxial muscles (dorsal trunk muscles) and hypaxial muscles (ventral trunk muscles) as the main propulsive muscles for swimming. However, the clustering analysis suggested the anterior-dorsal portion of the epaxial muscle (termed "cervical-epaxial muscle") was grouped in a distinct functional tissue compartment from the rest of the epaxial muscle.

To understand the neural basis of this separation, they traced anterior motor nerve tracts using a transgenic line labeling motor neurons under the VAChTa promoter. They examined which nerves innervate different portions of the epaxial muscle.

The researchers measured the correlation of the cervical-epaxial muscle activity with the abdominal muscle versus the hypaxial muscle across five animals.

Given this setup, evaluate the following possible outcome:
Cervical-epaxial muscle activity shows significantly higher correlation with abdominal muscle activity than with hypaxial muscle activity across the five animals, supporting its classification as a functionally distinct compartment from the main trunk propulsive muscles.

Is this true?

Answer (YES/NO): NO